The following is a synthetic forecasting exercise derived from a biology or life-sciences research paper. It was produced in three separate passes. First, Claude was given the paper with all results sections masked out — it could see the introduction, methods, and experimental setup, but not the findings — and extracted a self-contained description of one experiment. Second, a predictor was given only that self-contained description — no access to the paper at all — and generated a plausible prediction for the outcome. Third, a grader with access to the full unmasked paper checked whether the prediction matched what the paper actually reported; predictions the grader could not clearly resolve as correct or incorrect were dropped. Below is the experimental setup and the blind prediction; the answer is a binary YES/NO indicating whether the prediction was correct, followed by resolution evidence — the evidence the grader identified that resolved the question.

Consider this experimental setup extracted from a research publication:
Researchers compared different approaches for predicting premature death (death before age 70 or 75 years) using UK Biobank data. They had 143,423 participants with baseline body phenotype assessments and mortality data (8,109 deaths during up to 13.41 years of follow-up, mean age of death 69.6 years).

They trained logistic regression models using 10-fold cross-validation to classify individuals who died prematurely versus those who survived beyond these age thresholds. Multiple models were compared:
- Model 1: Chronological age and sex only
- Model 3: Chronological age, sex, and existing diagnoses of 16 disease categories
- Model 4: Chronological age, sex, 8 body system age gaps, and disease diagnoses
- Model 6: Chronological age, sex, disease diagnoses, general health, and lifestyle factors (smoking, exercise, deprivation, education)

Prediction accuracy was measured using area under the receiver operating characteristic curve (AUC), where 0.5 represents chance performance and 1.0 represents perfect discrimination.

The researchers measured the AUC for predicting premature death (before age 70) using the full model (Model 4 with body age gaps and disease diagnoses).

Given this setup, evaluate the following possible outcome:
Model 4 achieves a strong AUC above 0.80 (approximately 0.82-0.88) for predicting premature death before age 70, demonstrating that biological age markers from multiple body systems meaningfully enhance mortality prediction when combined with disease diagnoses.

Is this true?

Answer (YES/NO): YES